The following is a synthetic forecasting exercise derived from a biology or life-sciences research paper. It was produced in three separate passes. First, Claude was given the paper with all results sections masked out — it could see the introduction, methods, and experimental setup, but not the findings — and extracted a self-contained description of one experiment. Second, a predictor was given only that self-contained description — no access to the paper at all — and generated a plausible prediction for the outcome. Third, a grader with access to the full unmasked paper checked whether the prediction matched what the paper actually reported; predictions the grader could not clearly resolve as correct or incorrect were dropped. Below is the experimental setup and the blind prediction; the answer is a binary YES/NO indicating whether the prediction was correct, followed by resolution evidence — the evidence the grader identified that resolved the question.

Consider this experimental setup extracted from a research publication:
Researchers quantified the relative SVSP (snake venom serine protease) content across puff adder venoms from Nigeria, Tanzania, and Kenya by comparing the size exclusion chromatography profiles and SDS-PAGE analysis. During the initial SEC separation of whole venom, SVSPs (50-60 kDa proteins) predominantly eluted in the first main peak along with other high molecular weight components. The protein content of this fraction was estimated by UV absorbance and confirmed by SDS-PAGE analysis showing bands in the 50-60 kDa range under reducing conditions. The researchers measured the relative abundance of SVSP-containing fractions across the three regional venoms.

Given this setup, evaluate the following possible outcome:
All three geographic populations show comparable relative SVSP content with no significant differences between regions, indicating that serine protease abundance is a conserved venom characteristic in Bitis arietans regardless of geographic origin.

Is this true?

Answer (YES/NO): NO